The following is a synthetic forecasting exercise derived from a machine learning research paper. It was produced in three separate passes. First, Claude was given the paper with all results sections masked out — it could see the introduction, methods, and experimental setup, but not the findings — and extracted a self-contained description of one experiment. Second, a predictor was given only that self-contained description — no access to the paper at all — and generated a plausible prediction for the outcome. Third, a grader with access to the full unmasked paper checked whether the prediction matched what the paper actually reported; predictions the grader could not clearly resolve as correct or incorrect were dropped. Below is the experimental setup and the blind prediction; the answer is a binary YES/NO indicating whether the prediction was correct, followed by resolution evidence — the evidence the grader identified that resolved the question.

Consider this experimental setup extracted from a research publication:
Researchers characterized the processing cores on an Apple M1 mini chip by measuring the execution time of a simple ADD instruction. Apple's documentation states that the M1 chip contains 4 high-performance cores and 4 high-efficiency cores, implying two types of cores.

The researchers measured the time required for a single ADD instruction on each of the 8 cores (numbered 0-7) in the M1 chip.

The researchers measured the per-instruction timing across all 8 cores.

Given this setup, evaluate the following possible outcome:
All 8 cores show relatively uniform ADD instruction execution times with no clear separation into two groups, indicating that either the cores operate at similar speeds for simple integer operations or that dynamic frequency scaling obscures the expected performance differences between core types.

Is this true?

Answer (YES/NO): NO